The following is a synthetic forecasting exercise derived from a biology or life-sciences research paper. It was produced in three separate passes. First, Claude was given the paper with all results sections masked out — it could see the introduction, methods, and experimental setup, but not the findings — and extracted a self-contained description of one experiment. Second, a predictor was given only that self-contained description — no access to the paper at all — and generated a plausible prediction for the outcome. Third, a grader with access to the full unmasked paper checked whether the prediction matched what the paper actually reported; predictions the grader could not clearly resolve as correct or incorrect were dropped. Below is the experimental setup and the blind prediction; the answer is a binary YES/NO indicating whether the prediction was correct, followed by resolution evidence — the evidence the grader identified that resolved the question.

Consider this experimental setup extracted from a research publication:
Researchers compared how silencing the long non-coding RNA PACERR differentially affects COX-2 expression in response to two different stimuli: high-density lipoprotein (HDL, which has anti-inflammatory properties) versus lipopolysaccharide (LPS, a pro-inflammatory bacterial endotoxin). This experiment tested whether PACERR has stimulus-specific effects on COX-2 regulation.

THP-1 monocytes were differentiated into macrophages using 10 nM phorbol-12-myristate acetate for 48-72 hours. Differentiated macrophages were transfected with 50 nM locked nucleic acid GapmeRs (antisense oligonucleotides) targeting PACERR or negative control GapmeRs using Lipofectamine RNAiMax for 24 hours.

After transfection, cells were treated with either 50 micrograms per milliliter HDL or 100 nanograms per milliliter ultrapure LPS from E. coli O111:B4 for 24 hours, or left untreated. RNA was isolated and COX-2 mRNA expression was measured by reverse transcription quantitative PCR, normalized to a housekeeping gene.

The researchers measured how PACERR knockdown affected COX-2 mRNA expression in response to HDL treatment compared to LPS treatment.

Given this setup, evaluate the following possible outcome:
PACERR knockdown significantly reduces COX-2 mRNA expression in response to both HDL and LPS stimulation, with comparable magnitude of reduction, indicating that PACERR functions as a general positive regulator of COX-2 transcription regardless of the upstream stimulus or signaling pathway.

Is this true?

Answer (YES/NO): NO